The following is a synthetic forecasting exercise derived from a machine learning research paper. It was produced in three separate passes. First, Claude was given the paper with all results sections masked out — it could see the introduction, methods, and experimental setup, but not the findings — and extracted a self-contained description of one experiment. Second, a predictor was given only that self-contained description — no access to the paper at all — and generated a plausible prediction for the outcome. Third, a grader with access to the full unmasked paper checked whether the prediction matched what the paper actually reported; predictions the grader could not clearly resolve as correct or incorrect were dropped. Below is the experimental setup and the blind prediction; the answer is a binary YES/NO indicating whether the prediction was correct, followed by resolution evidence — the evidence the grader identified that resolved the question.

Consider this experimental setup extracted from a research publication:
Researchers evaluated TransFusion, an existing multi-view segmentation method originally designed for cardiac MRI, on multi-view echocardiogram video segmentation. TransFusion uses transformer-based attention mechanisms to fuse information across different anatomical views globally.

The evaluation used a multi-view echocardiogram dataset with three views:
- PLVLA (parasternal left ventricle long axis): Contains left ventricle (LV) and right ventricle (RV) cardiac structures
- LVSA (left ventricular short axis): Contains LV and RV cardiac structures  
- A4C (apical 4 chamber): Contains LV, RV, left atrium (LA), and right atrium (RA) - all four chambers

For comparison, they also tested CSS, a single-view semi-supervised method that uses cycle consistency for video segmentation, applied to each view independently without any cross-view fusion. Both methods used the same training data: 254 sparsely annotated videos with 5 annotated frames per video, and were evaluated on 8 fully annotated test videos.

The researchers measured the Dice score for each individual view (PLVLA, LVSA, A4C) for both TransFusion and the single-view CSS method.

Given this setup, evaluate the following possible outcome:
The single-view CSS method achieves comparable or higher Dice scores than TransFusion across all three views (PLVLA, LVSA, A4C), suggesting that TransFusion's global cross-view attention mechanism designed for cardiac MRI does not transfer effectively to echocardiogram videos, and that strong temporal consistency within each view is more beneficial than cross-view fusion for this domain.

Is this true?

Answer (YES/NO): YES